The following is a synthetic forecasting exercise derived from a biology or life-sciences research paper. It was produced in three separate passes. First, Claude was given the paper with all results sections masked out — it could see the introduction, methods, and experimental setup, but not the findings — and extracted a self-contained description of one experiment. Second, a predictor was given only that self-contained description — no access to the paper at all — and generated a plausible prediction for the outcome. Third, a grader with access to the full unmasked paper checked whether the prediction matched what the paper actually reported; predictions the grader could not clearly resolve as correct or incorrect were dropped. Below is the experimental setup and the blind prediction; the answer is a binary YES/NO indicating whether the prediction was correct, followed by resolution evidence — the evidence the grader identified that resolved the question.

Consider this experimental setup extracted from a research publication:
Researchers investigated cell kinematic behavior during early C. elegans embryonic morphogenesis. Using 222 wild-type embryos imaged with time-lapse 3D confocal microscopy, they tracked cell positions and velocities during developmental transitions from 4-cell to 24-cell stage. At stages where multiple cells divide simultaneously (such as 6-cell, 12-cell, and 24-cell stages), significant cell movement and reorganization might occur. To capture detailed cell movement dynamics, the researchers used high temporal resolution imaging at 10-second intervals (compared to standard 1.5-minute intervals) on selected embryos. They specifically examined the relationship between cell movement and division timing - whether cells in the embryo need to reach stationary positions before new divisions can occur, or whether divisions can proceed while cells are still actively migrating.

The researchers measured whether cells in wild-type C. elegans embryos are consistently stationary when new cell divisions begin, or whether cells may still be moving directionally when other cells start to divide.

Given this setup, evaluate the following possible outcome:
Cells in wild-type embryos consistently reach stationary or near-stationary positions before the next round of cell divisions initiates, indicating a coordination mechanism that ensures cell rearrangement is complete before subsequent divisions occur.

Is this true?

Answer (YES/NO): NO